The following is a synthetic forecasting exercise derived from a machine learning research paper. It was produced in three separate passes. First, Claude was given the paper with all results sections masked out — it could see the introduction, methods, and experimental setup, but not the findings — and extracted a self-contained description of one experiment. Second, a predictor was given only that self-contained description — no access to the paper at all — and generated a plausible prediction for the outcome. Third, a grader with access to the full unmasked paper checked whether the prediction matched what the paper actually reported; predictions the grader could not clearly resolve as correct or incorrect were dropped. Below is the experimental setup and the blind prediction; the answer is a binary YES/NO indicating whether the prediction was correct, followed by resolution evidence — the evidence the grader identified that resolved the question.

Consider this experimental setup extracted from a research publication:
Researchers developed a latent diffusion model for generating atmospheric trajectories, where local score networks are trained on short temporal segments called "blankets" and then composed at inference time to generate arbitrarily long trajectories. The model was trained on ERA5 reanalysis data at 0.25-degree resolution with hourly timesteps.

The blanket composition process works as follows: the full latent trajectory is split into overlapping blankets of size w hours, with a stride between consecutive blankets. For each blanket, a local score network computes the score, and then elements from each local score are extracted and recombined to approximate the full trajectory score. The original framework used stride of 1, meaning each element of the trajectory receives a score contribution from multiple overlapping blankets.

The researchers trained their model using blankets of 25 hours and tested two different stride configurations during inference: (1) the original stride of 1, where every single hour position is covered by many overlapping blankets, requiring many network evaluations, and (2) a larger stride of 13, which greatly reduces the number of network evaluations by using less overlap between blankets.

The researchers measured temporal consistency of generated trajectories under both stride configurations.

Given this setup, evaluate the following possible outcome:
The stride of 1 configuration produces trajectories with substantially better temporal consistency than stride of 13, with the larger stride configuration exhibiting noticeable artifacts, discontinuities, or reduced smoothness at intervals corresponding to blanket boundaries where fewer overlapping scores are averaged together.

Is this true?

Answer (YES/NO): NO